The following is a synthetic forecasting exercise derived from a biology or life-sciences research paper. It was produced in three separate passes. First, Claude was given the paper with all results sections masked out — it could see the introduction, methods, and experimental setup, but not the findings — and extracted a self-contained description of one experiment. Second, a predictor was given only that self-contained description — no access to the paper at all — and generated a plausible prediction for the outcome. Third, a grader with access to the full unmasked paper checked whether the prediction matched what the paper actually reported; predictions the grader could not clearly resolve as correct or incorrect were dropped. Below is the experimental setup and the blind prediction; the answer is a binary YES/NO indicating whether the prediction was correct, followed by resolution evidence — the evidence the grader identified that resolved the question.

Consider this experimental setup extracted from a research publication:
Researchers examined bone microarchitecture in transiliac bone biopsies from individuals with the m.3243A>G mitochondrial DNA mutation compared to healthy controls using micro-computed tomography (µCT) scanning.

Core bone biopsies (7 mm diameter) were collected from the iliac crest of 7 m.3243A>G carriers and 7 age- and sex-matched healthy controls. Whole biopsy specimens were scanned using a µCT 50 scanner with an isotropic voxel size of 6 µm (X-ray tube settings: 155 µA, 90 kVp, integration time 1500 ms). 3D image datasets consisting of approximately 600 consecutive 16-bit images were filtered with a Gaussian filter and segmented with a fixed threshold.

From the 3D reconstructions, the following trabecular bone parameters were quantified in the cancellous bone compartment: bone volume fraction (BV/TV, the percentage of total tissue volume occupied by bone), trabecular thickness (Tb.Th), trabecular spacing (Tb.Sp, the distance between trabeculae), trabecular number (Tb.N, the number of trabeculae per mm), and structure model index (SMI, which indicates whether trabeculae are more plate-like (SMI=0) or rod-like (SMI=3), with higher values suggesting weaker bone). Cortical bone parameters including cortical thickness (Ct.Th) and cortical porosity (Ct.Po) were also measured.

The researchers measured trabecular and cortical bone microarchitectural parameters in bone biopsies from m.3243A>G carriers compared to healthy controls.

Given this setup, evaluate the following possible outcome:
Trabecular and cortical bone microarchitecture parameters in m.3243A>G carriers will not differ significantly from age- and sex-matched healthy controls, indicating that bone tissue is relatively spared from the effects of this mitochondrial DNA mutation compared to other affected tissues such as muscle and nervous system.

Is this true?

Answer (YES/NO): NO